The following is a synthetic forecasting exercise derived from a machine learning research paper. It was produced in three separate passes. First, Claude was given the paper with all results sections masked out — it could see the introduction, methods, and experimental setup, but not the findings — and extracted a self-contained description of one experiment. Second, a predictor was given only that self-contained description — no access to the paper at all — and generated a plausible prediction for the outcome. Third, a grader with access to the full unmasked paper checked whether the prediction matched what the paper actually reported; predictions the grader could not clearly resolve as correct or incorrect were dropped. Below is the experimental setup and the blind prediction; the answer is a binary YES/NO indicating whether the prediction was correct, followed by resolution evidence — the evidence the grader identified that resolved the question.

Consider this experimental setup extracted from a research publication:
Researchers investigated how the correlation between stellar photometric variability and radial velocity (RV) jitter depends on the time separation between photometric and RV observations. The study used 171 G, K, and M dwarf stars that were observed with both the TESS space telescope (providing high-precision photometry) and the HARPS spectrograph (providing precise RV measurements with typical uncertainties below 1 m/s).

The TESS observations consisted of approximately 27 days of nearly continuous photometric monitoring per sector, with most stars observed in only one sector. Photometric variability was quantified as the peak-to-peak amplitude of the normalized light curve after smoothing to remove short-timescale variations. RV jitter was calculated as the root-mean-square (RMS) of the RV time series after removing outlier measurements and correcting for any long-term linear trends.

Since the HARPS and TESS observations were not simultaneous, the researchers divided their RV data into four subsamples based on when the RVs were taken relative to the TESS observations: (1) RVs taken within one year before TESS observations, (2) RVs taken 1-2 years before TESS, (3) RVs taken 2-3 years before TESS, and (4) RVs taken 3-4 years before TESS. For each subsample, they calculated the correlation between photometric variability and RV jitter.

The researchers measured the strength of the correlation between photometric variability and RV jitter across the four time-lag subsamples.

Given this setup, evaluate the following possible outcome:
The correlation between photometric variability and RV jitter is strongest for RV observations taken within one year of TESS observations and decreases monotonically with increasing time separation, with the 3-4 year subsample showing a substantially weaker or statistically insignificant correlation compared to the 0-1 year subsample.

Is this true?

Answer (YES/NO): YES